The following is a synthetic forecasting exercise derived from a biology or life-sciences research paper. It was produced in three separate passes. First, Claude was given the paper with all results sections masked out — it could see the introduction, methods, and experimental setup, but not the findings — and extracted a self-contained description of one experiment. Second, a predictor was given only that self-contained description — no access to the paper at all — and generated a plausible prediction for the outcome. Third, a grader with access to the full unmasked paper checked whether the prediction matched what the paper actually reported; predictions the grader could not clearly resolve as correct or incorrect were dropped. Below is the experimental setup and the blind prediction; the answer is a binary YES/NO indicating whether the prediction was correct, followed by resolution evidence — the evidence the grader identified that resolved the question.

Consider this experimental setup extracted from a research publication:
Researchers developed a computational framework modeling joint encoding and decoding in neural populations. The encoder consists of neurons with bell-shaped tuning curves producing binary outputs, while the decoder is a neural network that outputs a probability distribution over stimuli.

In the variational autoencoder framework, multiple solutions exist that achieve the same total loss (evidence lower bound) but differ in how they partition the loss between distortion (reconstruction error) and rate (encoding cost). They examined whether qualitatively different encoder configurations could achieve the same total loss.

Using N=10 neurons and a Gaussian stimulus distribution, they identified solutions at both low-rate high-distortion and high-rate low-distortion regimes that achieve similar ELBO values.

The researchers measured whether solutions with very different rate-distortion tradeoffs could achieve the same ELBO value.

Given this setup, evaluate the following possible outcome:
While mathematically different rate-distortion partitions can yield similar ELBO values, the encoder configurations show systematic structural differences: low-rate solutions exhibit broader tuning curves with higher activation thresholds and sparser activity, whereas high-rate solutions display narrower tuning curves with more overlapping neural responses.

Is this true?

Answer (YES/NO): NO